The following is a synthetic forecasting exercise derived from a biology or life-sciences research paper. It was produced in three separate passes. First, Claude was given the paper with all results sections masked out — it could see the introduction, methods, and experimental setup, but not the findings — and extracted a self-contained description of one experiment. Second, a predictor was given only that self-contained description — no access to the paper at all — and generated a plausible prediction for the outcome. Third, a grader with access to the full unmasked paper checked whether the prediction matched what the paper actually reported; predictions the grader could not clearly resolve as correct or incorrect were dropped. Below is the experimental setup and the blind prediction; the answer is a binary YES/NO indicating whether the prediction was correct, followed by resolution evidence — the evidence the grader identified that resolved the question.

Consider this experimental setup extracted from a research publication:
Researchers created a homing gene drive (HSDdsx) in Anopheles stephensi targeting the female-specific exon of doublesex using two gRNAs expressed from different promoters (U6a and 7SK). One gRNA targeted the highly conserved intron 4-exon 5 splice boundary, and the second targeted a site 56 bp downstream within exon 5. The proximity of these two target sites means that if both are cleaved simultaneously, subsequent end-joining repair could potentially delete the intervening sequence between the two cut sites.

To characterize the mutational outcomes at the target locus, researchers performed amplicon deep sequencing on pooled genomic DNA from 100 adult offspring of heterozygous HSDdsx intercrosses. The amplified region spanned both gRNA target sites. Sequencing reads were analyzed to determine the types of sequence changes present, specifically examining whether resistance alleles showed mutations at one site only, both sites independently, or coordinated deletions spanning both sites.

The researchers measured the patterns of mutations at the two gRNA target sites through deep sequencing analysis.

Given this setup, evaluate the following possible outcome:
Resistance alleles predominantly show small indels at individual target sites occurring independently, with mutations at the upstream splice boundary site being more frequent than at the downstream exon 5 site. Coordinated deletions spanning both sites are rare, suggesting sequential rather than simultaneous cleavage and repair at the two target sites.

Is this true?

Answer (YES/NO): NO